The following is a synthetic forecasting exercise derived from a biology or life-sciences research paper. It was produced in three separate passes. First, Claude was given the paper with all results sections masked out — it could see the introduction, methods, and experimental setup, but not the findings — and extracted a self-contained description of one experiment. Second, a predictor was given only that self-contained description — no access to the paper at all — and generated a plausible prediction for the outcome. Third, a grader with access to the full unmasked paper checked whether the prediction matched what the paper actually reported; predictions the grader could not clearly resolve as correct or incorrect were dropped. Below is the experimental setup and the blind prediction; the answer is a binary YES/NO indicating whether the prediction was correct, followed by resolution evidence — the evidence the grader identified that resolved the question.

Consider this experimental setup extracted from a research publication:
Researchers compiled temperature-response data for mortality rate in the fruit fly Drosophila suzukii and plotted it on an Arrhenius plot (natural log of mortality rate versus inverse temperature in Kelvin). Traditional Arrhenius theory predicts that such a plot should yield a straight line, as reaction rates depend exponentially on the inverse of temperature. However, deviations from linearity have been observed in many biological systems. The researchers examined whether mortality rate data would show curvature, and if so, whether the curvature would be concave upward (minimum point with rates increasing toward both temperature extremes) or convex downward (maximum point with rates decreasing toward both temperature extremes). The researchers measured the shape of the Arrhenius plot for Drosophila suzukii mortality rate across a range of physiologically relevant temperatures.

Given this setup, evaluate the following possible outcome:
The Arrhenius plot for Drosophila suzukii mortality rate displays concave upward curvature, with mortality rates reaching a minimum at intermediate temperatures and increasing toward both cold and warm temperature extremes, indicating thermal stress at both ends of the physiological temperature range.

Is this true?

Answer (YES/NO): YES